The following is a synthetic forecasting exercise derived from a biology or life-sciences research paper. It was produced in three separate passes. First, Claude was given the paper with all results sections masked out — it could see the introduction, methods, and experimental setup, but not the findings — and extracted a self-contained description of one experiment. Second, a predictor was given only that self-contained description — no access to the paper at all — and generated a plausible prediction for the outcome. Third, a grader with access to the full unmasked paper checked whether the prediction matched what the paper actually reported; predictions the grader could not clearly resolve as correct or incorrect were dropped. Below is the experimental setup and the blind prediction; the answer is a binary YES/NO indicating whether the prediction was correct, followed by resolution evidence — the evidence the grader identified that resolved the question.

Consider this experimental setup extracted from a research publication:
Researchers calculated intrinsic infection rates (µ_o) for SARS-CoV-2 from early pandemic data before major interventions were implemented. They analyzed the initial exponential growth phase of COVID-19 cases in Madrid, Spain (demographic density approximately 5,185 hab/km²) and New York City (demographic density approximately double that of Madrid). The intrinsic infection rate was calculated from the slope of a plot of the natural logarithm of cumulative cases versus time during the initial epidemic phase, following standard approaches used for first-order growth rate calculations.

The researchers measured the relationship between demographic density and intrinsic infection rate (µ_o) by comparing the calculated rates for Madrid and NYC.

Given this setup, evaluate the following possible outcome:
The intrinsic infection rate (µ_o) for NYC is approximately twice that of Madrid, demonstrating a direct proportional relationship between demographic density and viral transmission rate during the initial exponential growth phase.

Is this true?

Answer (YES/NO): YES